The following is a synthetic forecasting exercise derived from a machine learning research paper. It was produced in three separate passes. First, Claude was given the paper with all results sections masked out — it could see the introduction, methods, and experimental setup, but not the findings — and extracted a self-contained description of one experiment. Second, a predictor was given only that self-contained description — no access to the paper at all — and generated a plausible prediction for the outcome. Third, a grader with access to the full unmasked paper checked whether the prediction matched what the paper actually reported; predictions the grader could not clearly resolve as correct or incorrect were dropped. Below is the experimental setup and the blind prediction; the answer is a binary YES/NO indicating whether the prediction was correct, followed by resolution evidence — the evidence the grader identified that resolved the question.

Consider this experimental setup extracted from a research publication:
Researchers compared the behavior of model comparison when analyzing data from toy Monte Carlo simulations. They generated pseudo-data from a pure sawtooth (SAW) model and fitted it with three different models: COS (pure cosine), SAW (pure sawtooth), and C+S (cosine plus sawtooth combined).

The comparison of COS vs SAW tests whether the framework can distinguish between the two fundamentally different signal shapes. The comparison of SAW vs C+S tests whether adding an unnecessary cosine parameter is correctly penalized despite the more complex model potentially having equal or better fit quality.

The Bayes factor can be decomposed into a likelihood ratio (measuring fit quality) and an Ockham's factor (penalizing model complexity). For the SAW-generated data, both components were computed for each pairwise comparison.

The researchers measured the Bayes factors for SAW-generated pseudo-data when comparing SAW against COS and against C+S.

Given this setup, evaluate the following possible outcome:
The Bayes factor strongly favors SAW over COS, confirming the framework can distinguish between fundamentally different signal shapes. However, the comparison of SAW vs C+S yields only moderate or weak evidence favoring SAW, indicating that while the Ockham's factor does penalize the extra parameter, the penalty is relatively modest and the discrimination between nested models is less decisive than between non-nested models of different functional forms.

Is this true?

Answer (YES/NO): NO